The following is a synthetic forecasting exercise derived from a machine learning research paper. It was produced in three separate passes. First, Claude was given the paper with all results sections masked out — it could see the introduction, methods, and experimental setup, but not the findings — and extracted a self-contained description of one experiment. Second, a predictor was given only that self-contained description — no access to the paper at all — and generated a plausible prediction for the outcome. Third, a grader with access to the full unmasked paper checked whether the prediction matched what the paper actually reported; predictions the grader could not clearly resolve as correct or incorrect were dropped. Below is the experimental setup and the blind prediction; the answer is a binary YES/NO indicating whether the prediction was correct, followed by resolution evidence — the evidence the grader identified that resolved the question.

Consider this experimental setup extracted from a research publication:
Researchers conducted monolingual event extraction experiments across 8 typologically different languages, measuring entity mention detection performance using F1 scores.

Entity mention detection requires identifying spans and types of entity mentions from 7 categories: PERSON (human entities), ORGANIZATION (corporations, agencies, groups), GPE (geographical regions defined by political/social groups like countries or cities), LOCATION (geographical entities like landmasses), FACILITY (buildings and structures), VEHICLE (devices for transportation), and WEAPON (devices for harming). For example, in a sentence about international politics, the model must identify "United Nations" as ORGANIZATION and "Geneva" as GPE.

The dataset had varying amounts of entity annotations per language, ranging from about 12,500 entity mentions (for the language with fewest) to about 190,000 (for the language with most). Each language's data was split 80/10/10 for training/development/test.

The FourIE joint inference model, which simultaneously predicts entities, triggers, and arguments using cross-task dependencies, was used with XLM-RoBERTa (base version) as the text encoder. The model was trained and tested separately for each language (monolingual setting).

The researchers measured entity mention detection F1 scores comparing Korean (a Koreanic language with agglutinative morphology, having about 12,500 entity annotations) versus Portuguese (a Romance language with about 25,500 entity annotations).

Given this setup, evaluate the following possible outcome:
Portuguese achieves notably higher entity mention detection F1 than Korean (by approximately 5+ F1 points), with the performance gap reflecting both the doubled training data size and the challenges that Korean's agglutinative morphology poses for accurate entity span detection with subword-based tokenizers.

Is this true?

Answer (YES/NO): YES